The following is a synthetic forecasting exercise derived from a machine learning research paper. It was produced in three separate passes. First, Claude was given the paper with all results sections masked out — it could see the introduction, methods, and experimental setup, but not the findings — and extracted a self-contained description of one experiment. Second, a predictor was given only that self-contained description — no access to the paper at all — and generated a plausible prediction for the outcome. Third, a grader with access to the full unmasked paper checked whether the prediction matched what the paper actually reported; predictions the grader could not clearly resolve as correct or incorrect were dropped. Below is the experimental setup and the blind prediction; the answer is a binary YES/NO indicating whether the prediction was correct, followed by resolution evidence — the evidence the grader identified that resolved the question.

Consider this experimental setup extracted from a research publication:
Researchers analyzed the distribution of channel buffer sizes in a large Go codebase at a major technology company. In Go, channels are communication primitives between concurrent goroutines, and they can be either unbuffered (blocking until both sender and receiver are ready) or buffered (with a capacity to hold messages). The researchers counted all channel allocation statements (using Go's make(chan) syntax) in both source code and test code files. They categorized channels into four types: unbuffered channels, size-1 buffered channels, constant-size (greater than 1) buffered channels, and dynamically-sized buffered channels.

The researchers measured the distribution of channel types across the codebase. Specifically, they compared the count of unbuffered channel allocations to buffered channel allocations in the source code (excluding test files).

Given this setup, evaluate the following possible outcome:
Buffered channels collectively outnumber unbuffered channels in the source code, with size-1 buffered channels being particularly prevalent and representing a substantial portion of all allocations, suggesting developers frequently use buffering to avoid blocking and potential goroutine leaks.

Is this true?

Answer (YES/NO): NO